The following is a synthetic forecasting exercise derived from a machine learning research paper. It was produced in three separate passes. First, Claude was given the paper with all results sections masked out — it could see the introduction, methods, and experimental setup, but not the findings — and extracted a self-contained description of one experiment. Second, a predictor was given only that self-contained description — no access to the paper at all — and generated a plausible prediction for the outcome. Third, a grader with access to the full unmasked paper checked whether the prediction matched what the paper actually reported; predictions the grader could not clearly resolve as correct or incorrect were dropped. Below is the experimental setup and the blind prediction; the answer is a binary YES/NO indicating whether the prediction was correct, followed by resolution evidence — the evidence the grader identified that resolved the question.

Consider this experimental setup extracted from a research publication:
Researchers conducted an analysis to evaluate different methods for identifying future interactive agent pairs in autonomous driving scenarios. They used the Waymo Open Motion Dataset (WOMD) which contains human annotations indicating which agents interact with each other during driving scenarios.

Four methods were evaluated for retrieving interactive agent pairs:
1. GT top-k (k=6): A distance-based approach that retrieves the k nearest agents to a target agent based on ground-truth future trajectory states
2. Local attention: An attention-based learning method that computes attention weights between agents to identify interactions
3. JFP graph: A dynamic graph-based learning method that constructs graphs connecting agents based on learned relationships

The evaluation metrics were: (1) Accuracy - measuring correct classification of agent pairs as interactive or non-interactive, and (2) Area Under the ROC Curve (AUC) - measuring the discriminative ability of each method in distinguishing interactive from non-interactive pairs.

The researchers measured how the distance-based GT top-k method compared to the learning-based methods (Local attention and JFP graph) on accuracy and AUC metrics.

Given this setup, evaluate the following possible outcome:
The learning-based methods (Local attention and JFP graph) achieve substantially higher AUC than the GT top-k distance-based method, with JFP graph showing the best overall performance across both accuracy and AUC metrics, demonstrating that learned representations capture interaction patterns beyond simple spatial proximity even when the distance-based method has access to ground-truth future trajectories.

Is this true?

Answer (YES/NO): NO